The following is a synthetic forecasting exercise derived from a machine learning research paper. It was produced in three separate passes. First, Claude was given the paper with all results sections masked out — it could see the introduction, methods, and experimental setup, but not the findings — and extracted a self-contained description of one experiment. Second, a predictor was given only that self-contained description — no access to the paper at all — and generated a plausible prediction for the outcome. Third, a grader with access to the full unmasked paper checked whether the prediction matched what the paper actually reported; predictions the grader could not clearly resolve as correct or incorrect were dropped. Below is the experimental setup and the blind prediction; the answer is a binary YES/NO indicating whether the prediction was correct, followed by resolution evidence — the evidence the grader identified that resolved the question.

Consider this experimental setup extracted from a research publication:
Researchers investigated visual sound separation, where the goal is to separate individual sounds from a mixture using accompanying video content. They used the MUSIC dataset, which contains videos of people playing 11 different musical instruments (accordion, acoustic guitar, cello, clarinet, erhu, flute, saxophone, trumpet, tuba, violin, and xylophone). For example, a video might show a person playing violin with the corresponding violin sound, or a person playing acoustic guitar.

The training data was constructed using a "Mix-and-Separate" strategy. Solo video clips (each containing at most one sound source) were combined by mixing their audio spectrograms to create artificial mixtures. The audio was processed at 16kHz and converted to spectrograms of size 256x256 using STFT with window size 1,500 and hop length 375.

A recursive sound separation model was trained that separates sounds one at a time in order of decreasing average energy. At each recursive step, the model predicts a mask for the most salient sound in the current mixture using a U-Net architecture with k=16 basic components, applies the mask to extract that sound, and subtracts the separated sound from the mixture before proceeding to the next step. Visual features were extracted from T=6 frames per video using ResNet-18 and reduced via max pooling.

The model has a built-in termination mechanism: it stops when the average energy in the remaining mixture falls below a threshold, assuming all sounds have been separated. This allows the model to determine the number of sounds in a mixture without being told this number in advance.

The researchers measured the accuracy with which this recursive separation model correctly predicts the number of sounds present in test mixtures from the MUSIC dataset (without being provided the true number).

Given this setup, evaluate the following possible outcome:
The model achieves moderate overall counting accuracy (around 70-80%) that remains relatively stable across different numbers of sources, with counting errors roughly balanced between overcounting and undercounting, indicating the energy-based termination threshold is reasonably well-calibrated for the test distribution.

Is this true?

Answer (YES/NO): NO